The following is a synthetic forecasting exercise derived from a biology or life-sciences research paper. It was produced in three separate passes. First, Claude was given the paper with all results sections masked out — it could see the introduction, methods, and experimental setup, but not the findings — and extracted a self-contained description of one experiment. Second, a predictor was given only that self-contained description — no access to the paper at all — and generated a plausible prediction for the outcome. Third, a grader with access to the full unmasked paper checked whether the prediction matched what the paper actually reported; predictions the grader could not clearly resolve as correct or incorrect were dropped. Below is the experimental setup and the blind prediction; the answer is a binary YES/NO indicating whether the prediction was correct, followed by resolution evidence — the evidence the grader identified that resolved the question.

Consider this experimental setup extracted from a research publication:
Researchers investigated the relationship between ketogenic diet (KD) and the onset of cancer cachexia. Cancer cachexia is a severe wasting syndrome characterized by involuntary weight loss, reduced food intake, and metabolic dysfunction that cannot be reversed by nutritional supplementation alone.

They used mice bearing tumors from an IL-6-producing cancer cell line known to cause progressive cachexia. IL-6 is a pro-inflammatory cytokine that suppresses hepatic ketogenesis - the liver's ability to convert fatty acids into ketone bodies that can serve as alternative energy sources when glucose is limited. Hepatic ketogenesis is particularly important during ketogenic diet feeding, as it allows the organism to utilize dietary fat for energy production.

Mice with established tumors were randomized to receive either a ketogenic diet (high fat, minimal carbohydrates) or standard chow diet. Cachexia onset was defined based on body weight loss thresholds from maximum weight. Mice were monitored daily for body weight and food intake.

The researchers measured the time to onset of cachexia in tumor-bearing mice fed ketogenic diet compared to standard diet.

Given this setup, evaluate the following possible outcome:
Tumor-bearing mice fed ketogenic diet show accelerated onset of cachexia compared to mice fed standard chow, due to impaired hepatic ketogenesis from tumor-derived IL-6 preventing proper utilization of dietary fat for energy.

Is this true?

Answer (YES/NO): YES